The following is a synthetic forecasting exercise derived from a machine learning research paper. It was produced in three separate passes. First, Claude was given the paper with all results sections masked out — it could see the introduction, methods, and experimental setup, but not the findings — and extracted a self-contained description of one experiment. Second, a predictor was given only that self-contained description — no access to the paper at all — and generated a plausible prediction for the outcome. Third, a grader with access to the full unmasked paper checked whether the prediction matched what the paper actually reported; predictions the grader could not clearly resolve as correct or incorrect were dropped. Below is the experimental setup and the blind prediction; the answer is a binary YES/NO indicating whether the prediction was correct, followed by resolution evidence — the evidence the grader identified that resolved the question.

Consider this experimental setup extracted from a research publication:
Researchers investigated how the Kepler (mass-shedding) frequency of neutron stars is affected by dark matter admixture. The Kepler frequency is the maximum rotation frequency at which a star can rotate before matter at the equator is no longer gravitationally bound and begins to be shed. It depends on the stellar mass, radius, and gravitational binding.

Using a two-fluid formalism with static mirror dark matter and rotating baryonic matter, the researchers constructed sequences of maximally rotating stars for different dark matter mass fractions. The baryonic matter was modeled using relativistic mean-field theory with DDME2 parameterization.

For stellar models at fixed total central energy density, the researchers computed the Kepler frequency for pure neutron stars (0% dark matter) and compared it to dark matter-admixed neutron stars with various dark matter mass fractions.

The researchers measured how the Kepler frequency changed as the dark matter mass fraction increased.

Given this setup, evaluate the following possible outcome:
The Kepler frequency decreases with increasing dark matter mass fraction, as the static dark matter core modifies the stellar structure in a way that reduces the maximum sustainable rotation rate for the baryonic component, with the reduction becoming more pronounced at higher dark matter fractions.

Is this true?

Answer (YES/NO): YES